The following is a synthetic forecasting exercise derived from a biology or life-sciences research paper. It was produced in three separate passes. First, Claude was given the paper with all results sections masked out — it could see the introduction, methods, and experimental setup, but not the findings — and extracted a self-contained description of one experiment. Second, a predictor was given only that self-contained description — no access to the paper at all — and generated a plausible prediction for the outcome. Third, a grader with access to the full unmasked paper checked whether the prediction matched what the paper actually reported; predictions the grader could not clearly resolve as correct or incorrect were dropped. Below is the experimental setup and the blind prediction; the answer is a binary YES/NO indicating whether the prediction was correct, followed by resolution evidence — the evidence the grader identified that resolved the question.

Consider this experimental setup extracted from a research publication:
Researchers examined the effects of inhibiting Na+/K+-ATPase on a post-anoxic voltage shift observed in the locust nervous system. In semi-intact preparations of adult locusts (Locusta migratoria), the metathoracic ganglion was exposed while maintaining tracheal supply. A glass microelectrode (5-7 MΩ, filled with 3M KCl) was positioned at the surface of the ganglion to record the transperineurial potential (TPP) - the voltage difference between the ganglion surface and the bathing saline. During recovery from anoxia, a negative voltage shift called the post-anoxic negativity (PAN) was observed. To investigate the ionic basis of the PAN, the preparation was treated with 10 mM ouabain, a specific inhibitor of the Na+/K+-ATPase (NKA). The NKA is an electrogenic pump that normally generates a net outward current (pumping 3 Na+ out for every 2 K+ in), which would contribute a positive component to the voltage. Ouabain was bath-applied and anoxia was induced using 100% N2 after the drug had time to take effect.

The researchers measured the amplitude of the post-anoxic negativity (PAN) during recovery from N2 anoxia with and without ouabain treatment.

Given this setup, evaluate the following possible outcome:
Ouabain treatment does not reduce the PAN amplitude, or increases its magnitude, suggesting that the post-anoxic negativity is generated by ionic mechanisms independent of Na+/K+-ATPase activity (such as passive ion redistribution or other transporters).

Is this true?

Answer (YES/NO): YES